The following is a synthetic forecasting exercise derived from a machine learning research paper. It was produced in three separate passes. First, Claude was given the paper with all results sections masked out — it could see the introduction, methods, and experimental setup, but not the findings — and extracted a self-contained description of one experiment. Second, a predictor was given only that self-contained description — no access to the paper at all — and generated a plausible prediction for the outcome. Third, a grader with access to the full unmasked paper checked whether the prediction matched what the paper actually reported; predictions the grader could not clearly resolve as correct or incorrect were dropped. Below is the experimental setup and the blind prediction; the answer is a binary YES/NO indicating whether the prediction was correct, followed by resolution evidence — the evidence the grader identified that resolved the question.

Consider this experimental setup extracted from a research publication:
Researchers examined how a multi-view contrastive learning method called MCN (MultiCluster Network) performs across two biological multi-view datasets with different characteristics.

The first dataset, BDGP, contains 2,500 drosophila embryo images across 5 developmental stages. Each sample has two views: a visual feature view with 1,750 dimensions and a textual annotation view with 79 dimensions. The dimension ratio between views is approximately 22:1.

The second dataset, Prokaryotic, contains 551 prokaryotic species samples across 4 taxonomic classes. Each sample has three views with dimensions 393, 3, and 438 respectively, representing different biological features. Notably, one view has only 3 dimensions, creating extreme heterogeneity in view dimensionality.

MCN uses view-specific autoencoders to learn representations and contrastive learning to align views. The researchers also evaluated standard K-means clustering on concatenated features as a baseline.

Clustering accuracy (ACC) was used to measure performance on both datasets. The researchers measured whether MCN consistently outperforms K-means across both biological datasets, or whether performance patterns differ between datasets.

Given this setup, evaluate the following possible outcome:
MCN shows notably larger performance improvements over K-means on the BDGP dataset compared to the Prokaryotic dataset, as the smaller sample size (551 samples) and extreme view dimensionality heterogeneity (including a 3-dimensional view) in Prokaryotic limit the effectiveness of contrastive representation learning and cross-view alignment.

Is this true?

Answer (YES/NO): NO